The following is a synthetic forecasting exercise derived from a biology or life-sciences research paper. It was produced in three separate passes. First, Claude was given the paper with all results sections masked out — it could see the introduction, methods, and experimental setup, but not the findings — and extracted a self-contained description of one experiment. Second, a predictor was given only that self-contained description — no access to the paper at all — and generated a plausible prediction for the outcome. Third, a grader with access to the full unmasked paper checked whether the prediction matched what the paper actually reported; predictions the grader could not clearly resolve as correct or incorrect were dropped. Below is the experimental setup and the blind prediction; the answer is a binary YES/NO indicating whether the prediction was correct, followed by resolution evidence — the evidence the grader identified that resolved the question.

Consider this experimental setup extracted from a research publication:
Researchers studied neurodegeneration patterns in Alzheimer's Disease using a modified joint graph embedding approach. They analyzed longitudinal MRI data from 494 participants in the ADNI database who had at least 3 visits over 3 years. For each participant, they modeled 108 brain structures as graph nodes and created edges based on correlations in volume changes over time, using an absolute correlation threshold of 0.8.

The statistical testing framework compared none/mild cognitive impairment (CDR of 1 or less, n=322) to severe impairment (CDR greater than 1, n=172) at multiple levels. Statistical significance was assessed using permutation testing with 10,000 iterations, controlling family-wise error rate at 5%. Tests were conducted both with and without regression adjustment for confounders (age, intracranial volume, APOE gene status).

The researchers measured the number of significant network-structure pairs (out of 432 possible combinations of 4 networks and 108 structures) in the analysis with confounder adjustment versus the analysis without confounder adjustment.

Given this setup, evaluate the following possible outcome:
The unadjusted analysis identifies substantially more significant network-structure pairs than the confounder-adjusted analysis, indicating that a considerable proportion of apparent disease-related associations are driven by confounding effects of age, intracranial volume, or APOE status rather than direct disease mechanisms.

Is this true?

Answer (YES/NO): YES